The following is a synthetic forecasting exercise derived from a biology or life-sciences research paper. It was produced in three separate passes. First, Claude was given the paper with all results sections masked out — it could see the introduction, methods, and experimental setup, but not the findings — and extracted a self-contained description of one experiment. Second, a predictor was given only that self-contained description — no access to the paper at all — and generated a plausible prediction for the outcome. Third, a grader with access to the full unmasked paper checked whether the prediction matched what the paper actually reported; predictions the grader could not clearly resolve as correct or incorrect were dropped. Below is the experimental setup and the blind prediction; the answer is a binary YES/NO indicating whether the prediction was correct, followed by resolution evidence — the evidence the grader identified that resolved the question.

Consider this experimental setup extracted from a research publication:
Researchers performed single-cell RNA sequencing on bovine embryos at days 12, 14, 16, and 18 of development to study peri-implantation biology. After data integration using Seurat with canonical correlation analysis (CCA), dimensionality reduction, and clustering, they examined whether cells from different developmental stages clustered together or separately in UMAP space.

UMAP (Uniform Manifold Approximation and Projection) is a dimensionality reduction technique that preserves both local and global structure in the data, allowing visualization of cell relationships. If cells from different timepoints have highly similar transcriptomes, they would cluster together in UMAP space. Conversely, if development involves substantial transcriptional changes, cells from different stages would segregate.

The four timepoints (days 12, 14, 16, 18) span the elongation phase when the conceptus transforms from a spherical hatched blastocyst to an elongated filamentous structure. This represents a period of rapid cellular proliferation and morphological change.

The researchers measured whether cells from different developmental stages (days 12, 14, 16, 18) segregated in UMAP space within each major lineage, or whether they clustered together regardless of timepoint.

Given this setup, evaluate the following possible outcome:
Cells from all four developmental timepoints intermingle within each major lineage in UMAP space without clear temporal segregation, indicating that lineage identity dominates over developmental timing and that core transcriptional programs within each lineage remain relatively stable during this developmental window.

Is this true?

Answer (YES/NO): NO